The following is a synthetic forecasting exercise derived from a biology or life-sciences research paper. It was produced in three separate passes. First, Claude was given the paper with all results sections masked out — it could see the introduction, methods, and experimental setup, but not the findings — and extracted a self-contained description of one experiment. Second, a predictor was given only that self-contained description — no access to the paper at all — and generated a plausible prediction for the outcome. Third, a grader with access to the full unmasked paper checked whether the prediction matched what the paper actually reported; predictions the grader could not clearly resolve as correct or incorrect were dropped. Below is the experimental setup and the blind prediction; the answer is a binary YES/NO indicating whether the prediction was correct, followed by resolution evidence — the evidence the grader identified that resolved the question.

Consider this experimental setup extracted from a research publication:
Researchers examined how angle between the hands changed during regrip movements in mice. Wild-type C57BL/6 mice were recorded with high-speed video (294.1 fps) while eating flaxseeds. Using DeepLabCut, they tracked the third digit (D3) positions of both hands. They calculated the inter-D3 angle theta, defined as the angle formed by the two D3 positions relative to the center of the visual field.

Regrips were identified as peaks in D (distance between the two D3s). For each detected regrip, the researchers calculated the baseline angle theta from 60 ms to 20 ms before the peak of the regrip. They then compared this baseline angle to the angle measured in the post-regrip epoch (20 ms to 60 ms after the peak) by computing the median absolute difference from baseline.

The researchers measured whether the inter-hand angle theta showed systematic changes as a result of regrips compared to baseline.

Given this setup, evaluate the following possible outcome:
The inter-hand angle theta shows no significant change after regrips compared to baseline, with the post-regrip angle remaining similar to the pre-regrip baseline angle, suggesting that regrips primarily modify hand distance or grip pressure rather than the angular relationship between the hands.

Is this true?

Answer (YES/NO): NO